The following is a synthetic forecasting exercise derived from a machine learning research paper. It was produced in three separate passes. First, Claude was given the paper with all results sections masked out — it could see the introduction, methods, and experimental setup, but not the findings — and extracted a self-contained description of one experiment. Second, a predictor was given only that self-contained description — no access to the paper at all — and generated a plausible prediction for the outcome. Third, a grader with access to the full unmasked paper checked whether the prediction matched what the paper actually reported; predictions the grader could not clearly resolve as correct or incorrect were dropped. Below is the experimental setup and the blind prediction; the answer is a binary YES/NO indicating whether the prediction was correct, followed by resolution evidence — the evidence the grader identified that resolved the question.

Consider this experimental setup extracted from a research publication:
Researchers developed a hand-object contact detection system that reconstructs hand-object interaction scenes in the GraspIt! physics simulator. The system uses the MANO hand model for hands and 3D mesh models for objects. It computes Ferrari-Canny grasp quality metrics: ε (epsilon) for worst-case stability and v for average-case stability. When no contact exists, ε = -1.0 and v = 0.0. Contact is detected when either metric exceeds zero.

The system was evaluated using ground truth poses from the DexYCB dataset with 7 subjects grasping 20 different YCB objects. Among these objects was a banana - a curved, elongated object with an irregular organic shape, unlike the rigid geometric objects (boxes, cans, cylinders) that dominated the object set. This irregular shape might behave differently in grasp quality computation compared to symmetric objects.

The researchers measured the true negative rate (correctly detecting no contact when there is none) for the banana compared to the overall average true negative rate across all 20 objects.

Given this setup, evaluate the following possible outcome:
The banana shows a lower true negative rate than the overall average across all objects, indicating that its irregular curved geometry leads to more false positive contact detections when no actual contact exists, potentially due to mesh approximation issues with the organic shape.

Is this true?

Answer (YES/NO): NO